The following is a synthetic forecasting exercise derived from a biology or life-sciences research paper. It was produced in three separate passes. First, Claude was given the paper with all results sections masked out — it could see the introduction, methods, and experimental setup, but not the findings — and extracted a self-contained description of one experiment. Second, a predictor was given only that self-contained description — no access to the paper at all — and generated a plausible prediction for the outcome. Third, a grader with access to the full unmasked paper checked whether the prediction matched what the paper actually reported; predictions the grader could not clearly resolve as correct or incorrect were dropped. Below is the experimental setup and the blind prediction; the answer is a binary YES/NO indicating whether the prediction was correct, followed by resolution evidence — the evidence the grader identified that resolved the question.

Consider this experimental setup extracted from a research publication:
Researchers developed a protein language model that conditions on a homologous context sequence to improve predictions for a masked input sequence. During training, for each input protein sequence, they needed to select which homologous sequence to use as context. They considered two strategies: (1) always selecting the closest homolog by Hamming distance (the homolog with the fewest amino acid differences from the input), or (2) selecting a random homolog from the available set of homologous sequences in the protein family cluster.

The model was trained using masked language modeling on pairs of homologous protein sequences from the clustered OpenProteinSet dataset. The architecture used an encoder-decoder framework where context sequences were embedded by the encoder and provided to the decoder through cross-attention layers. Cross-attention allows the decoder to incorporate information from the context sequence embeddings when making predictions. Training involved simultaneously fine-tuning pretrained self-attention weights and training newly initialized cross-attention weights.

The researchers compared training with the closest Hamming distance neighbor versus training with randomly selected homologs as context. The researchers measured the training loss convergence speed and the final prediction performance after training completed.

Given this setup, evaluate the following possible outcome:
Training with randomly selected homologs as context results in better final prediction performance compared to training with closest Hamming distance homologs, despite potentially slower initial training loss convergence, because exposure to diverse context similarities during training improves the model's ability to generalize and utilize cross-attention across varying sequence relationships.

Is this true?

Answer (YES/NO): NO